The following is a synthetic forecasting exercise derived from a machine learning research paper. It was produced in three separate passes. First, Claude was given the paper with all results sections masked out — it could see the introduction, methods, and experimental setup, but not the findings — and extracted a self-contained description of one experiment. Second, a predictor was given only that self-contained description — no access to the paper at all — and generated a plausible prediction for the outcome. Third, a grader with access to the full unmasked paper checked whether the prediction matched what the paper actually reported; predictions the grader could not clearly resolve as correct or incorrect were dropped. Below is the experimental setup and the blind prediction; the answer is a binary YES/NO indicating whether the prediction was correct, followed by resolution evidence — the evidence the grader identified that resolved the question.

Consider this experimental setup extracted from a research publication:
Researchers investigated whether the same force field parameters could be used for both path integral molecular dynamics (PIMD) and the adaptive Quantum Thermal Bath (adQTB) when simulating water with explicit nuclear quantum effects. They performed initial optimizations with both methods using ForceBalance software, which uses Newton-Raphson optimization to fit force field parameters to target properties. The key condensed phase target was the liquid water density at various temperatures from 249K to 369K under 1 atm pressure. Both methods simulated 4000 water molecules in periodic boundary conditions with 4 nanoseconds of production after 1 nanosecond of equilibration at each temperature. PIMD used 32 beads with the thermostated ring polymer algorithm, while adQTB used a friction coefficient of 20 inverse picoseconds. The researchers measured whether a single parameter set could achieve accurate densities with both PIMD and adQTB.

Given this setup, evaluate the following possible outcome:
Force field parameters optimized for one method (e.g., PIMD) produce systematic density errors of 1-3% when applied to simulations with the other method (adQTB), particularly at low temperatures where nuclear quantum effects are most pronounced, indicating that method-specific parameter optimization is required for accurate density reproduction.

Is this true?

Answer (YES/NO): NO